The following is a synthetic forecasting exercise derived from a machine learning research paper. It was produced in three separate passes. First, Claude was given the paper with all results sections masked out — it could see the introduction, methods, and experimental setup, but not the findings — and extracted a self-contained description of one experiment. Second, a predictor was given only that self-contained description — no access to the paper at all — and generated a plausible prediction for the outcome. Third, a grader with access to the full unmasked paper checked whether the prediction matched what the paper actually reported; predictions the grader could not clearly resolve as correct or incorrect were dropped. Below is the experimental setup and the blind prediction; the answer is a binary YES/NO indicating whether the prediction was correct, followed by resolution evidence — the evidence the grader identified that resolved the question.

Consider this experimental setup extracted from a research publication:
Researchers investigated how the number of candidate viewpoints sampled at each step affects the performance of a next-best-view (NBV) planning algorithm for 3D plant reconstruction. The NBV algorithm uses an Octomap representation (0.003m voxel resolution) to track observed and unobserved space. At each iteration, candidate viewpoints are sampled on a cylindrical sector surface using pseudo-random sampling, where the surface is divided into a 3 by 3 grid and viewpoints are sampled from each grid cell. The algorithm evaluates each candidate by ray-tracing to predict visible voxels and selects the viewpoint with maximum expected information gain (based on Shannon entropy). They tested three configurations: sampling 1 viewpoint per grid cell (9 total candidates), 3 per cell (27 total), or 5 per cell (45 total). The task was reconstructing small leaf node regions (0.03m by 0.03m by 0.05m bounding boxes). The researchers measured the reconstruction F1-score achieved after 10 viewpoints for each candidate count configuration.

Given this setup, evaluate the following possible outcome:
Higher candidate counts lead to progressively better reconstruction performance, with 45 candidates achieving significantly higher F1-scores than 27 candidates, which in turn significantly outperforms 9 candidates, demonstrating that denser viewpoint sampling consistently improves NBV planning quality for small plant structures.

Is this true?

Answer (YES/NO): NO